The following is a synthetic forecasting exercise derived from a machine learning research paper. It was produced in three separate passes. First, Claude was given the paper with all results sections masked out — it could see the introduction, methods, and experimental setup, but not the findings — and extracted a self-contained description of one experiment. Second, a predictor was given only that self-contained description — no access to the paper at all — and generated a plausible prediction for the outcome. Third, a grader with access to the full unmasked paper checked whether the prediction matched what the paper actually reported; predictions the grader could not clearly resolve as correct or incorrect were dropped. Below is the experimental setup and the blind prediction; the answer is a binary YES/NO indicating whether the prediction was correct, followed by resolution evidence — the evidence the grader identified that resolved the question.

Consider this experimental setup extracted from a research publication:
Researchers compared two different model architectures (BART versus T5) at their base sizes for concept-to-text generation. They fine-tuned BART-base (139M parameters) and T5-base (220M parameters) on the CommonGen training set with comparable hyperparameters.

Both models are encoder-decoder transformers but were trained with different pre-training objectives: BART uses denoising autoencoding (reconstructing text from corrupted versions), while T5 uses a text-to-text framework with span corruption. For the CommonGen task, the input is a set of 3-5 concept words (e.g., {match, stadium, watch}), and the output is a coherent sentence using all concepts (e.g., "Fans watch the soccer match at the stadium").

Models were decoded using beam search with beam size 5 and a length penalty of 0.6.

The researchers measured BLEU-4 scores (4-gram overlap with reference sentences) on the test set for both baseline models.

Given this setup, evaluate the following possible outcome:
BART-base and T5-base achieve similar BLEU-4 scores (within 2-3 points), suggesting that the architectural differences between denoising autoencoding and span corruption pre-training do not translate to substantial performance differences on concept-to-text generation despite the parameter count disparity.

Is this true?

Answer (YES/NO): NO